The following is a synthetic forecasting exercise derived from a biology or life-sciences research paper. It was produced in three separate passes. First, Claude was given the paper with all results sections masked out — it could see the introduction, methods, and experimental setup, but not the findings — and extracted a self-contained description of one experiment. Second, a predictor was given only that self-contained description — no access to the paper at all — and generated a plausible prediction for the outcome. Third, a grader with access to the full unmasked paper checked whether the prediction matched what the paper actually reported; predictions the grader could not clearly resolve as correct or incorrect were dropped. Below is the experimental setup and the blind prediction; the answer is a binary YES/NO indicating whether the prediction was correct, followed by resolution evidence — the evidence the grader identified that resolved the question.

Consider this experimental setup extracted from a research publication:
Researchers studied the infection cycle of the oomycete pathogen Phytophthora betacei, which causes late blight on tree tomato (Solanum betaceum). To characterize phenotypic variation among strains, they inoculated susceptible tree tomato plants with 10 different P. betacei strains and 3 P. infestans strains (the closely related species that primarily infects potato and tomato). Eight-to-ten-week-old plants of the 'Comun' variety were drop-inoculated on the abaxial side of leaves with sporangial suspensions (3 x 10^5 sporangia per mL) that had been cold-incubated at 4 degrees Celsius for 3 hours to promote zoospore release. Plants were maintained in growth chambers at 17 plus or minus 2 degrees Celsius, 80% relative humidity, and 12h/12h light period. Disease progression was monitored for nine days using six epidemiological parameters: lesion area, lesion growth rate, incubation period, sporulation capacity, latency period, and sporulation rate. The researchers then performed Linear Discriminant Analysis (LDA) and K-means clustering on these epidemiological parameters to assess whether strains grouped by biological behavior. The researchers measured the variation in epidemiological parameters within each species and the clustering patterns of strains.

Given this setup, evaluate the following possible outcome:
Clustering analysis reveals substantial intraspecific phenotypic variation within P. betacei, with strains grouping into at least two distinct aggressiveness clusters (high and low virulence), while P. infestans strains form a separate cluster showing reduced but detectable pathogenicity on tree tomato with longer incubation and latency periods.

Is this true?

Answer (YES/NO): NO